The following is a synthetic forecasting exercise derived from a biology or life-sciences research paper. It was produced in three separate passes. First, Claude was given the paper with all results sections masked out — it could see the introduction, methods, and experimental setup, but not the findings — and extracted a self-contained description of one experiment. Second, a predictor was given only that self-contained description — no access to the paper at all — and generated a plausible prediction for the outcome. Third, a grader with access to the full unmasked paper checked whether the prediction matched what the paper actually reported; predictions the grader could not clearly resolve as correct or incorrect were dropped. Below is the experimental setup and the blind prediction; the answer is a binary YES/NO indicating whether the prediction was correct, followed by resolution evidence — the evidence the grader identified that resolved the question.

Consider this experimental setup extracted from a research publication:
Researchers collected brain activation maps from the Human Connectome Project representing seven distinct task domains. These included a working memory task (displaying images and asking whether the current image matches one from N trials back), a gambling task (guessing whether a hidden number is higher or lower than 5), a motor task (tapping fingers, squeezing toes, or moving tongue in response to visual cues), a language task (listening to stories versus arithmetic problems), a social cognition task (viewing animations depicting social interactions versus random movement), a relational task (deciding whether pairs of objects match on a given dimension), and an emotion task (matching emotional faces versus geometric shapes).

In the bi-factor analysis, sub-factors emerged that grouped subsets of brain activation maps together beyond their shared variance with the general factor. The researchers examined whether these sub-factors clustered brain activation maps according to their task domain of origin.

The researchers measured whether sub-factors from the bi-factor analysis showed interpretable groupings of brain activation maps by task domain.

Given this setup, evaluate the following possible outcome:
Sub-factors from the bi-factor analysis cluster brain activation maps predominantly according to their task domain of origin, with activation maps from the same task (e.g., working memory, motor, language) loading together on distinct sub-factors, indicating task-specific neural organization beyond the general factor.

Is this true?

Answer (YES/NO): NO